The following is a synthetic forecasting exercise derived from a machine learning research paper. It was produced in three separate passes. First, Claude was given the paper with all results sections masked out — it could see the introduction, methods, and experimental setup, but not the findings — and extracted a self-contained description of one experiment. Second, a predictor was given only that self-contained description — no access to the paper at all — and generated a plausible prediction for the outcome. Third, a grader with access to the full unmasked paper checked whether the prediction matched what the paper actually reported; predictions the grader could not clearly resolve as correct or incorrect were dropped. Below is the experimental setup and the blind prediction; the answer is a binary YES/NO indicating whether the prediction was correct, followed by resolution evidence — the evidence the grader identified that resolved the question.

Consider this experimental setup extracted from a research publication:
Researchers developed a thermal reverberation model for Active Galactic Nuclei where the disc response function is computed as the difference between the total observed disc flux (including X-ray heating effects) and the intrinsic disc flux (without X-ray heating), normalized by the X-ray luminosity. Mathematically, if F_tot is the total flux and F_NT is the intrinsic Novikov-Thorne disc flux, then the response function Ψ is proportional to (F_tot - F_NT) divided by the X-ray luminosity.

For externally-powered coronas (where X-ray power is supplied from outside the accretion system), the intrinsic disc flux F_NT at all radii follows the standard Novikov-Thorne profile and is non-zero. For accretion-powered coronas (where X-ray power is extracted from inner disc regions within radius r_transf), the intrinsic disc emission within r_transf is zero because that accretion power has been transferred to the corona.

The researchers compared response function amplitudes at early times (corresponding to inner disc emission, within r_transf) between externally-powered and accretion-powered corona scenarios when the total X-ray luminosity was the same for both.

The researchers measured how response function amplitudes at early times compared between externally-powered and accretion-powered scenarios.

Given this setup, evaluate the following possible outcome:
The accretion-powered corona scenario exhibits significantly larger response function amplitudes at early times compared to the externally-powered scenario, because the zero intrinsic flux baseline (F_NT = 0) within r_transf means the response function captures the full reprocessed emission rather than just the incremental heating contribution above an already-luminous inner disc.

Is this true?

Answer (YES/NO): YES